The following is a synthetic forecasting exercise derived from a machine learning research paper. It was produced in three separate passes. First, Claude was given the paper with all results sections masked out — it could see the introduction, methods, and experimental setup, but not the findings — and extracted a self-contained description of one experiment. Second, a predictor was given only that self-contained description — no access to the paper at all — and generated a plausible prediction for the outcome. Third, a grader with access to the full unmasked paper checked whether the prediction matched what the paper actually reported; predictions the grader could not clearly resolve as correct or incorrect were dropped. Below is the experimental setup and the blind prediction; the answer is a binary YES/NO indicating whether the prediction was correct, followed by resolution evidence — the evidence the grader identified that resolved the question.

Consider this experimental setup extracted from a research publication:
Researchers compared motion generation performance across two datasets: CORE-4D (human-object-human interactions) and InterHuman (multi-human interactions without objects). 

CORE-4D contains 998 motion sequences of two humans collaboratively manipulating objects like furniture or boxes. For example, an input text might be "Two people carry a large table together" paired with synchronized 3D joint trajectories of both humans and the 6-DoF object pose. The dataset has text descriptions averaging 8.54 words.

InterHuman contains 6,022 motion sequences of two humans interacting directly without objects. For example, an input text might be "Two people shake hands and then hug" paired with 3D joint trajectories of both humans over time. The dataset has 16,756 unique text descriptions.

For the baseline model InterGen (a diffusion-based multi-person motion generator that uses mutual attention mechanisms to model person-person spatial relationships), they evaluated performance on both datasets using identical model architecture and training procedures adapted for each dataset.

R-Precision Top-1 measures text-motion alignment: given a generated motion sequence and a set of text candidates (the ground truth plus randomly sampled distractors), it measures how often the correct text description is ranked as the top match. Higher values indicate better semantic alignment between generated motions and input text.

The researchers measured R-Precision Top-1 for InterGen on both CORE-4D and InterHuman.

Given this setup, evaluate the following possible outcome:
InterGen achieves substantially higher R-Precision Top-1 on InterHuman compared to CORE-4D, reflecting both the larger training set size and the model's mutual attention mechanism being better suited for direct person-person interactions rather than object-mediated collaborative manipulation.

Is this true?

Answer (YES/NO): YES